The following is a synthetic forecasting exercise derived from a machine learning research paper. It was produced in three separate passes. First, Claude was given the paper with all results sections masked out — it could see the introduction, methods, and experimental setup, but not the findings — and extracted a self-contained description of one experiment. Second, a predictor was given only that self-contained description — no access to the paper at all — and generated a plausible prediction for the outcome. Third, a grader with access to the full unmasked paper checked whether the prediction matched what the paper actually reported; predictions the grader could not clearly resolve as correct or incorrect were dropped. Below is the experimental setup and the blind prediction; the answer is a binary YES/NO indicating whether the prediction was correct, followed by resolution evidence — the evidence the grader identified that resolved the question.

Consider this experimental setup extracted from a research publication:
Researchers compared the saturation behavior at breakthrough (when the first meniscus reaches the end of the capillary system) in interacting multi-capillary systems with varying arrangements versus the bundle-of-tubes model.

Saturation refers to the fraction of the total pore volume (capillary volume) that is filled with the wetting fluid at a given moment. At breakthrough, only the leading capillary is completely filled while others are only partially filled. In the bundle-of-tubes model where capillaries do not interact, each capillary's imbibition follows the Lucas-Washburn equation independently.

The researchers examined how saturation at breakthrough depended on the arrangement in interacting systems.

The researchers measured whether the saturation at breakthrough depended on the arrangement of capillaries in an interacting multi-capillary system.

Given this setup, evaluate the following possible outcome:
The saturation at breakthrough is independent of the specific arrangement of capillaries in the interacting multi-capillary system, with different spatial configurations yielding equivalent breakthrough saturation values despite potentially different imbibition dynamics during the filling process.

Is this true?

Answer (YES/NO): NO